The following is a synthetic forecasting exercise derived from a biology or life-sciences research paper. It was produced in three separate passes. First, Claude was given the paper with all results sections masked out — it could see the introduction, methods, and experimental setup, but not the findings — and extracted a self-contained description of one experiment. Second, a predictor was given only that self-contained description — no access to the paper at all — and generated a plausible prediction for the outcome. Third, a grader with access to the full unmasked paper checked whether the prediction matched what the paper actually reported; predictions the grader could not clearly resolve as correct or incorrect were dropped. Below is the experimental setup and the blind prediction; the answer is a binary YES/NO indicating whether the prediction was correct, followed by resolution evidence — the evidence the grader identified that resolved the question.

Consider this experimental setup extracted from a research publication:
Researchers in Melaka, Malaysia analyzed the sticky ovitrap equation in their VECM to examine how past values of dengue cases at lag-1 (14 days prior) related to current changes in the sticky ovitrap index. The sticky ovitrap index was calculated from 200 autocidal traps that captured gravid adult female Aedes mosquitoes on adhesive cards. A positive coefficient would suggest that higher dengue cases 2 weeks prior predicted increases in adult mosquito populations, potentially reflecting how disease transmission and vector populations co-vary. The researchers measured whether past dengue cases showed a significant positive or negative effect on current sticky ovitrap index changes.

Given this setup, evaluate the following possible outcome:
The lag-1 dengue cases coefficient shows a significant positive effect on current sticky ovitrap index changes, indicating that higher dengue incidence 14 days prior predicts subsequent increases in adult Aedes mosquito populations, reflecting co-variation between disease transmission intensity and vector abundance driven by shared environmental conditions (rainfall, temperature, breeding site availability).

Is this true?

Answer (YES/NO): YES